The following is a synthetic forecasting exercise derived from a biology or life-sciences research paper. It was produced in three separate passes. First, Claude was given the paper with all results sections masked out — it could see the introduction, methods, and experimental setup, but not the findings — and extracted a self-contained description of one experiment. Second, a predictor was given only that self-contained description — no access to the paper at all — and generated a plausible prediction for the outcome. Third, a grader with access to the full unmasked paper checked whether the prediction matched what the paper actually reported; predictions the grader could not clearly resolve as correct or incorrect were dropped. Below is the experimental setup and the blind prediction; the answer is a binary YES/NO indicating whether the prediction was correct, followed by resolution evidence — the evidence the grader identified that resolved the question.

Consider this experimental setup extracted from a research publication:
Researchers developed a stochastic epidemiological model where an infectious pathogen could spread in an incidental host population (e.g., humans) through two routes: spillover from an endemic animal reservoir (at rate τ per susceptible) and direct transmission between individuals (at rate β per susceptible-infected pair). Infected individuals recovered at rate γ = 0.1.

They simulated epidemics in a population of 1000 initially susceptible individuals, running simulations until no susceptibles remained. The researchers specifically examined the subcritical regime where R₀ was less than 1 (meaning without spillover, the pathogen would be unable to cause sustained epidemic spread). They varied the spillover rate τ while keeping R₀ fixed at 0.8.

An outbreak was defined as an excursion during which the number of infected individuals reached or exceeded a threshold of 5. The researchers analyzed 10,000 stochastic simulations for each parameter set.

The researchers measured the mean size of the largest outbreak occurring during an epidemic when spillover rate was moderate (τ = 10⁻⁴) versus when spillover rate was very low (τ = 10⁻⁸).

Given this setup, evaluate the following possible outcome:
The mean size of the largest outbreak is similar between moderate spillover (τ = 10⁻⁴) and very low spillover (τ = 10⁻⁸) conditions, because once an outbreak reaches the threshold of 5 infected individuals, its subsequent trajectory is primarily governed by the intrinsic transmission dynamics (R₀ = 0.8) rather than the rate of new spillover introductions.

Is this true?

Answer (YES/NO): NO